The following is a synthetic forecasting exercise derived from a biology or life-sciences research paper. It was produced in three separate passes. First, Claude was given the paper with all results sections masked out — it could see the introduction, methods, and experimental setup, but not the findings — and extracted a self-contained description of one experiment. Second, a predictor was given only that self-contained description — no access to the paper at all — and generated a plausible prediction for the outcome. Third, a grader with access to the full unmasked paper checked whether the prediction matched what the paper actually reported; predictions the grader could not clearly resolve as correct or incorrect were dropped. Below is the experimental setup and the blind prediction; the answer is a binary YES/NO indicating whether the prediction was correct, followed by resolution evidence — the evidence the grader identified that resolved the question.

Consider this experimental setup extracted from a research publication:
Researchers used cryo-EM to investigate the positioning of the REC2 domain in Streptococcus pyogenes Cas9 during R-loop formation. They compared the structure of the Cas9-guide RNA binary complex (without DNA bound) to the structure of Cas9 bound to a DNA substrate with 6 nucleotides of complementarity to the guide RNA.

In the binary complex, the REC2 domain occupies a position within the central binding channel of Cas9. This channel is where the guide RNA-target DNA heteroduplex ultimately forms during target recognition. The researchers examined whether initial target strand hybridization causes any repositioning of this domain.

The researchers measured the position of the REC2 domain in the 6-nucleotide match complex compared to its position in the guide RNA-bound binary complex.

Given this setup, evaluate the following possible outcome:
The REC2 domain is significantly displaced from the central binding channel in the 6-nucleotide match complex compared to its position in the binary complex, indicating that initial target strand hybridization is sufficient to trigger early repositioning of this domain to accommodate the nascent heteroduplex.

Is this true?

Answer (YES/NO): YES